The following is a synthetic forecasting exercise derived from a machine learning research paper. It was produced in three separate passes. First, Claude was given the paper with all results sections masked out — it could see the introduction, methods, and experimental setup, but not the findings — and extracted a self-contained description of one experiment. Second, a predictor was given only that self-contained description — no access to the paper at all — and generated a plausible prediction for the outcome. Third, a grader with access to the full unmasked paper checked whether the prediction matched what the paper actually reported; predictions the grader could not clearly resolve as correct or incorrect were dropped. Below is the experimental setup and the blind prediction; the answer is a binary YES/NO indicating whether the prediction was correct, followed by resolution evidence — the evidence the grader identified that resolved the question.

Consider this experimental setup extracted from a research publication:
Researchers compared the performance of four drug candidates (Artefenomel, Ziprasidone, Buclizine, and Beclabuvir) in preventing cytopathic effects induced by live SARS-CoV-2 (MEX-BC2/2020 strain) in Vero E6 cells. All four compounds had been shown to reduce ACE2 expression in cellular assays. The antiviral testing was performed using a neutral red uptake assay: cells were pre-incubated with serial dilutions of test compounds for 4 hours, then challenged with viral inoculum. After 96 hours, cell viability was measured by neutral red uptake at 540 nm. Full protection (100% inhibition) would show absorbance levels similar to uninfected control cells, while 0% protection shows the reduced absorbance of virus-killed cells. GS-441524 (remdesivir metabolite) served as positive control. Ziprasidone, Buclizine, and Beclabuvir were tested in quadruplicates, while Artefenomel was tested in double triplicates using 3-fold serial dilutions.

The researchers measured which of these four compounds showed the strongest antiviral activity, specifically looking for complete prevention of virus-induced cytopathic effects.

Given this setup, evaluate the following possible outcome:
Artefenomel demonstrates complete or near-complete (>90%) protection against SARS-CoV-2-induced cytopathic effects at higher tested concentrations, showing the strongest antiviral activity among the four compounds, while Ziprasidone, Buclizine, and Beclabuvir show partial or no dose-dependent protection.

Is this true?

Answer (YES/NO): NO